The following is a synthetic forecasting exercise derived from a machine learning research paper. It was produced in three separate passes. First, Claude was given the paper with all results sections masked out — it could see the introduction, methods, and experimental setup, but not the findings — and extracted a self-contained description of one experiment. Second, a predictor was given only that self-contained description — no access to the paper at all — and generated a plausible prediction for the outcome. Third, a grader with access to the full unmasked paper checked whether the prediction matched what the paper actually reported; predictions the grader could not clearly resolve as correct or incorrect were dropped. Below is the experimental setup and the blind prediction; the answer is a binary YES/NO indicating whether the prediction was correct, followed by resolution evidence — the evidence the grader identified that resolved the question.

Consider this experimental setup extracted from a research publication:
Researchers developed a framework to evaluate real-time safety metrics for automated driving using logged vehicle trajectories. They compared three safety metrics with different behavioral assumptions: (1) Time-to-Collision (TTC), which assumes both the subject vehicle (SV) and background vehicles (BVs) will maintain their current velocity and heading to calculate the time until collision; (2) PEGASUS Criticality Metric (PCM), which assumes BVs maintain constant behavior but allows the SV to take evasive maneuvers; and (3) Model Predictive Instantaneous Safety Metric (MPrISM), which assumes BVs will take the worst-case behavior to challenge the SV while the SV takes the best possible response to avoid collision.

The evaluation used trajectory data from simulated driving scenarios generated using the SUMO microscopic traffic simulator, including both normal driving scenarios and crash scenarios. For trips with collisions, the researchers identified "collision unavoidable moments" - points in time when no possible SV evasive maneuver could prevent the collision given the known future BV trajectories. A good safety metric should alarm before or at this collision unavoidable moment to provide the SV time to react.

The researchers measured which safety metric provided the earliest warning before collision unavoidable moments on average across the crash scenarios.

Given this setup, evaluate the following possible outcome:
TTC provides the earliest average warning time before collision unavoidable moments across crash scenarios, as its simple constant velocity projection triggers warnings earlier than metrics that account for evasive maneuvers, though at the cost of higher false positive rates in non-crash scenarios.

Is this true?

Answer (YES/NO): NO